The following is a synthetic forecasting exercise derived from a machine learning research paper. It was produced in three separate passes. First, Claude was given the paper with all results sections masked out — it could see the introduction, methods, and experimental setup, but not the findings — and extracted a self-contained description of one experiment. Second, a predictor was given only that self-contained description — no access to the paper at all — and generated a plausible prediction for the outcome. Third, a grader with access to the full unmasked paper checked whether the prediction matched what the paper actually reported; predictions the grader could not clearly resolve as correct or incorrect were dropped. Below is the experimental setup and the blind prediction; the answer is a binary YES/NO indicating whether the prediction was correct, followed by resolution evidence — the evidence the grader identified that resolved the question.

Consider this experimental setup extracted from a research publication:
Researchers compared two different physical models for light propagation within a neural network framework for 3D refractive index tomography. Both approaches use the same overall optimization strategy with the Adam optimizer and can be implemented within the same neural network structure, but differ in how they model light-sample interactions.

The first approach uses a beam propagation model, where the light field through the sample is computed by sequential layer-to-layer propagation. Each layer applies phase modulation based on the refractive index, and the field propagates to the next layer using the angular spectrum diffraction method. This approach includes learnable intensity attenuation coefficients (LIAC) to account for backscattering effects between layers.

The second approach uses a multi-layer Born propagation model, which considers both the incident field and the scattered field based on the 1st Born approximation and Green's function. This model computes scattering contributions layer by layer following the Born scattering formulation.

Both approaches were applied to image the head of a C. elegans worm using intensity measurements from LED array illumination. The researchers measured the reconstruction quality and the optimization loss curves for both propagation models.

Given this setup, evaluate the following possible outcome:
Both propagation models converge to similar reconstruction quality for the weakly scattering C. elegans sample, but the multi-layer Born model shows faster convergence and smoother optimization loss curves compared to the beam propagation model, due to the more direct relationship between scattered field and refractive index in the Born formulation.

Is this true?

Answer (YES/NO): NO